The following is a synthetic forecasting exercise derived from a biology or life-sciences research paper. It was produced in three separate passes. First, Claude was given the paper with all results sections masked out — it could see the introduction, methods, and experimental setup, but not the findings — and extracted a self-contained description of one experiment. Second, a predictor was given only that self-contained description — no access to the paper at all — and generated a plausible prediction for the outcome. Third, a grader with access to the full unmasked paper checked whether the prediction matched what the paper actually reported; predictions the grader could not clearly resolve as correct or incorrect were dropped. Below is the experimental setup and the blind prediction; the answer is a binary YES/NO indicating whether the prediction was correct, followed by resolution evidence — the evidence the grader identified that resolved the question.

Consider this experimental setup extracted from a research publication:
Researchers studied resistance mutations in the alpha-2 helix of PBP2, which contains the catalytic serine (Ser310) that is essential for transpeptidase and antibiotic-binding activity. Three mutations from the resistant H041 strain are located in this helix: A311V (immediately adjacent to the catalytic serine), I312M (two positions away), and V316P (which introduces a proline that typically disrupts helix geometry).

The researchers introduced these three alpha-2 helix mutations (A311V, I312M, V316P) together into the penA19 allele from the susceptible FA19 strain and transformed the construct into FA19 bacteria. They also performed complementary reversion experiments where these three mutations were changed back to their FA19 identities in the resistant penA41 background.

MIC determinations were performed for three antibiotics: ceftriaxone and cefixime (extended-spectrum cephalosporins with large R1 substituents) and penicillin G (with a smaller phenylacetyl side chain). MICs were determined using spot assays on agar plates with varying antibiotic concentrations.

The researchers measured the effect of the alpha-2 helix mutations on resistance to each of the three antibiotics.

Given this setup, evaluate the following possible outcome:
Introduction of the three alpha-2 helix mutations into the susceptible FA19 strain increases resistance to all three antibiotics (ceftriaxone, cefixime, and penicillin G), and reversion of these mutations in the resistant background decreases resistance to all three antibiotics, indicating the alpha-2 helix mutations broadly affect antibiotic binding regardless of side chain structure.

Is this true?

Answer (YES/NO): NO